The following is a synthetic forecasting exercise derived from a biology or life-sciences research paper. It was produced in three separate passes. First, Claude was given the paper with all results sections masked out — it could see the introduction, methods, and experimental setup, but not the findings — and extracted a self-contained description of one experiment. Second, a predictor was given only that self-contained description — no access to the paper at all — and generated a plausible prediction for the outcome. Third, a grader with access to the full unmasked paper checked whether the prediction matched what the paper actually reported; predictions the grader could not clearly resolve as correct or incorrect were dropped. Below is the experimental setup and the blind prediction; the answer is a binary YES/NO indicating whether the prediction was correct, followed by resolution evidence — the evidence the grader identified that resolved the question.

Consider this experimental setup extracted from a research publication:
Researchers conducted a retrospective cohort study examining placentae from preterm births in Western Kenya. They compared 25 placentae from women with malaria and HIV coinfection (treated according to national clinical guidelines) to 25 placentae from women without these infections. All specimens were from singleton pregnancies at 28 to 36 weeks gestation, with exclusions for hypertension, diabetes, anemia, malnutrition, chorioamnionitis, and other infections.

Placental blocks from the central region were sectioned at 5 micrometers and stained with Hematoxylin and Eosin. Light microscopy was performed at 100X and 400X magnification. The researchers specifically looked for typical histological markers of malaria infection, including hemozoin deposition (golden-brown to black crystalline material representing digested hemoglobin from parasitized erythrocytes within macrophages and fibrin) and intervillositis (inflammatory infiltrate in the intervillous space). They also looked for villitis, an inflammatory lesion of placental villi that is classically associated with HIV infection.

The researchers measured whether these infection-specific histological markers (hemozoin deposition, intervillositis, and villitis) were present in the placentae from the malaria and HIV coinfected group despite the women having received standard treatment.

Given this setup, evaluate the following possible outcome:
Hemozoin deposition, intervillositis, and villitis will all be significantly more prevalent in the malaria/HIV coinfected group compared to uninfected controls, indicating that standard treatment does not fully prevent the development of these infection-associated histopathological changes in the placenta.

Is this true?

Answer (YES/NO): NO